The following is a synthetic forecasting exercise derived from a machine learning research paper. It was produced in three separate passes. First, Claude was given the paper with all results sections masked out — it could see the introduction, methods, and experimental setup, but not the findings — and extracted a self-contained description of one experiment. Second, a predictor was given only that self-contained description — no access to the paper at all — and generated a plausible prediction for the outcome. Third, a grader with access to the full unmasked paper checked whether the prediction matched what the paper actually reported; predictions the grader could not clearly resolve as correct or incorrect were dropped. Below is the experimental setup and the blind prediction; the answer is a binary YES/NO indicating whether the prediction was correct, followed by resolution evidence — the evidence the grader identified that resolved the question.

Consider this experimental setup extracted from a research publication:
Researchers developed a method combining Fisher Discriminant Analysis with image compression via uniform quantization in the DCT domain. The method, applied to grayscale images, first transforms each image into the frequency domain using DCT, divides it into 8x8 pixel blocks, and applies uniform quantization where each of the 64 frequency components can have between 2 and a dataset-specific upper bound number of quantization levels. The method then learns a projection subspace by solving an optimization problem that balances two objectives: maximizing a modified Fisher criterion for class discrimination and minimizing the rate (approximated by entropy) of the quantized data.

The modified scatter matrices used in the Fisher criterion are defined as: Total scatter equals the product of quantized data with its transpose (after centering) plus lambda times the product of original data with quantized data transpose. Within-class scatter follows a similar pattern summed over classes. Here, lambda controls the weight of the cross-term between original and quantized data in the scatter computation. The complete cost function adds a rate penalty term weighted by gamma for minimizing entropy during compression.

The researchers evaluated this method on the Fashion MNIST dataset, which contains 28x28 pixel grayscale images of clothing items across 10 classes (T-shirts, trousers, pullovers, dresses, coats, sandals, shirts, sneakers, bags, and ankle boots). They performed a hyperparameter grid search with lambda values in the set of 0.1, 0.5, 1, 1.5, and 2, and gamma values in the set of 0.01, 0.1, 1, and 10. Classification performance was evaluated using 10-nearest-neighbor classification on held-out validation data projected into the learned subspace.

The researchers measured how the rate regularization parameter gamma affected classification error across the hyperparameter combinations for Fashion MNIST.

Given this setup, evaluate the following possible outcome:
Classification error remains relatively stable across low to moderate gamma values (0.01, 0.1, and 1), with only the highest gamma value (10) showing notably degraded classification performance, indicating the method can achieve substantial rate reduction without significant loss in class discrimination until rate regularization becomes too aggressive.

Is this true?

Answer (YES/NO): NO